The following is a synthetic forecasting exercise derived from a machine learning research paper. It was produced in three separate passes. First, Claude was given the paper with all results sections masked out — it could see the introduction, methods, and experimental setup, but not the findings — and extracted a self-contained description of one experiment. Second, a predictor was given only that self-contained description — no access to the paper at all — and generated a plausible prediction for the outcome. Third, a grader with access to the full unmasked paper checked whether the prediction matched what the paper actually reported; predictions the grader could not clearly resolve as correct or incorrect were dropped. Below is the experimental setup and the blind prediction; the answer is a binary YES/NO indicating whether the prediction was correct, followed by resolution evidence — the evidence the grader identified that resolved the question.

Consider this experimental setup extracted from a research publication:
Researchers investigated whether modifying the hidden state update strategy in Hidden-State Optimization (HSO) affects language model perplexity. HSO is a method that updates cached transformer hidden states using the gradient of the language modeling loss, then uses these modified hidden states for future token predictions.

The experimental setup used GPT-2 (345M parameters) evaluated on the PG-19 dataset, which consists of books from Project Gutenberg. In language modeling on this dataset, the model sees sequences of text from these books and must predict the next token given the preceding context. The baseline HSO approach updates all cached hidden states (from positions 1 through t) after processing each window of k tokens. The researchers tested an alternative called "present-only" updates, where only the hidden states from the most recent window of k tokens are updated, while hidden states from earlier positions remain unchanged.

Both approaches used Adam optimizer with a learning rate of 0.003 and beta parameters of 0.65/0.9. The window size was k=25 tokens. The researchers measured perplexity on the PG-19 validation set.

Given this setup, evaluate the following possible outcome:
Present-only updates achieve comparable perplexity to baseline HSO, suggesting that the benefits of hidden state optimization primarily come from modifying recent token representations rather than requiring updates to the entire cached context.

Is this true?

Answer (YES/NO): NO